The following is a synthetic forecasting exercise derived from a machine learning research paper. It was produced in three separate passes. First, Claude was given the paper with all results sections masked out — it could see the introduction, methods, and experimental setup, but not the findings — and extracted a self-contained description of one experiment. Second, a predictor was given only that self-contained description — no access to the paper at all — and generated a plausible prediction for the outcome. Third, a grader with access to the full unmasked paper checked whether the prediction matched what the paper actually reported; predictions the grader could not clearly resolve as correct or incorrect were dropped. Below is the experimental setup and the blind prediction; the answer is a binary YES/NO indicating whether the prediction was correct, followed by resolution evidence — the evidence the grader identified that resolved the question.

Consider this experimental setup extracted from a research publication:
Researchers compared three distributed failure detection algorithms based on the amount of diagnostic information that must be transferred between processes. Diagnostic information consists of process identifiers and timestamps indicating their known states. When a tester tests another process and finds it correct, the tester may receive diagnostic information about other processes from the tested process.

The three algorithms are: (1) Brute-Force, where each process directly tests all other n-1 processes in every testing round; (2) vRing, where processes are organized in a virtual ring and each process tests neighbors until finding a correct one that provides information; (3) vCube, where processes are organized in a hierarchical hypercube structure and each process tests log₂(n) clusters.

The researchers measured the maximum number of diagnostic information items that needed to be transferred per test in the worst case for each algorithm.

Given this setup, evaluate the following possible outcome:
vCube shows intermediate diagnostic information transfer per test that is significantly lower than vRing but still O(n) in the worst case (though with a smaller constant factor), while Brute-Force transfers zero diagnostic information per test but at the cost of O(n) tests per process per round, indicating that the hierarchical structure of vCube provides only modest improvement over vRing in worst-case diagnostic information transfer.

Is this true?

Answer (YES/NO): NO